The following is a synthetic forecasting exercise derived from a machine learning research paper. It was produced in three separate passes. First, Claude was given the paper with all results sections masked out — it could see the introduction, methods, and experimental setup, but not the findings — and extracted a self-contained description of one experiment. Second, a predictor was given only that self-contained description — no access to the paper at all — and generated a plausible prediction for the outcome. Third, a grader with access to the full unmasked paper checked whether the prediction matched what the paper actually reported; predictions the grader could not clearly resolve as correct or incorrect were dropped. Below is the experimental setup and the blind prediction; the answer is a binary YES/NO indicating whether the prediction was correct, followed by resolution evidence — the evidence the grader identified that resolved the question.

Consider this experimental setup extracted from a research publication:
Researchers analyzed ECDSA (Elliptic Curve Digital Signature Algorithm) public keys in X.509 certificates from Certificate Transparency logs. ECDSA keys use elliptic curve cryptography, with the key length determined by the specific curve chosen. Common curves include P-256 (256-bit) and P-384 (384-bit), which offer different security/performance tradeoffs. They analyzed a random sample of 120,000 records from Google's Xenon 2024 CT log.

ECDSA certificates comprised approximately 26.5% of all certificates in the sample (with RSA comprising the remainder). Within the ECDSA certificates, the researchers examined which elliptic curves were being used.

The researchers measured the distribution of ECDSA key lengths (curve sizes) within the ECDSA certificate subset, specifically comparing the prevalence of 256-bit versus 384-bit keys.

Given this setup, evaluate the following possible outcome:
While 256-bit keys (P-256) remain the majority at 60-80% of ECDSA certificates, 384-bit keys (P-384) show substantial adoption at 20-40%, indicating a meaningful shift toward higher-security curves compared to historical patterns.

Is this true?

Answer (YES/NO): NO